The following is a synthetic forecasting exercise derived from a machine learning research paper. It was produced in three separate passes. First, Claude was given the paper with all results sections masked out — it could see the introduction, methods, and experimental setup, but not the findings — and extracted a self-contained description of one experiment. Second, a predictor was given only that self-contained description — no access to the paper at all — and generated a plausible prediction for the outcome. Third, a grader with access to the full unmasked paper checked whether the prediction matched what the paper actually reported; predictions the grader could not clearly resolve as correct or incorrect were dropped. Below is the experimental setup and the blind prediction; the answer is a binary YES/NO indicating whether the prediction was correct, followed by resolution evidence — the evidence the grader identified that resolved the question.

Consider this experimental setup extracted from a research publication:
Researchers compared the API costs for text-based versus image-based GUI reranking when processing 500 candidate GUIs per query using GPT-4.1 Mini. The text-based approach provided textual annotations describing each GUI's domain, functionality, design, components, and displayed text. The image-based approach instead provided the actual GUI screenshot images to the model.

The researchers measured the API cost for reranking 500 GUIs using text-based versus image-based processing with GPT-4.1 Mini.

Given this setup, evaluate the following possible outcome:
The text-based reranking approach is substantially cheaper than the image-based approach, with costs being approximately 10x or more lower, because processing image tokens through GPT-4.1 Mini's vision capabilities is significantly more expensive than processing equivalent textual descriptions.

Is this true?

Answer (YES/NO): YES